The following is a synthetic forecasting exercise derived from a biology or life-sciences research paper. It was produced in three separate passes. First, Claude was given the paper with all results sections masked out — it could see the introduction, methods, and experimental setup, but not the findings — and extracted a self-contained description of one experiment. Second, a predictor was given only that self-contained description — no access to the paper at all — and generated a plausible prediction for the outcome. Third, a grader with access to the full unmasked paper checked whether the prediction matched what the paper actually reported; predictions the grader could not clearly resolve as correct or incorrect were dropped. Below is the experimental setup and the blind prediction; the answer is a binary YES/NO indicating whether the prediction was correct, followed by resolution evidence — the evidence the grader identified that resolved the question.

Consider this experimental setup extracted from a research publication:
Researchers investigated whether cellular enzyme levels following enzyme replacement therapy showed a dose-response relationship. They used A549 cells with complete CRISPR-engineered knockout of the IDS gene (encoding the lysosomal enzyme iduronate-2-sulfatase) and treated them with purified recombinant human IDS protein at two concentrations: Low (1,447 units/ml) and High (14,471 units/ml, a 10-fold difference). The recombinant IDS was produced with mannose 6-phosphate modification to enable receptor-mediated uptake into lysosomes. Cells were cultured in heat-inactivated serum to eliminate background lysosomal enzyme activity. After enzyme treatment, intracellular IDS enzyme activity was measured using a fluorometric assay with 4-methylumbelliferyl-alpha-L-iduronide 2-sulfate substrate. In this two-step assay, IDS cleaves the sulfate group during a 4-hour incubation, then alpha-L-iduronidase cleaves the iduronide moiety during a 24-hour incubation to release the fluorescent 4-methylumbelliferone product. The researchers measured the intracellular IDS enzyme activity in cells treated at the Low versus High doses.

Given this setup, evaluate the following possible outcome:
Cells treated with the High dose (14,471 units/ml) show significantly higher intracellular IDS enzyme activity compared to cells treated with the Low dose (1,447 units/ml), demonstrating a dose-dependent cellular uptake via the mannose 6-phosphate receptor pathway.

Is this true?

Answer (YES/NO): YES